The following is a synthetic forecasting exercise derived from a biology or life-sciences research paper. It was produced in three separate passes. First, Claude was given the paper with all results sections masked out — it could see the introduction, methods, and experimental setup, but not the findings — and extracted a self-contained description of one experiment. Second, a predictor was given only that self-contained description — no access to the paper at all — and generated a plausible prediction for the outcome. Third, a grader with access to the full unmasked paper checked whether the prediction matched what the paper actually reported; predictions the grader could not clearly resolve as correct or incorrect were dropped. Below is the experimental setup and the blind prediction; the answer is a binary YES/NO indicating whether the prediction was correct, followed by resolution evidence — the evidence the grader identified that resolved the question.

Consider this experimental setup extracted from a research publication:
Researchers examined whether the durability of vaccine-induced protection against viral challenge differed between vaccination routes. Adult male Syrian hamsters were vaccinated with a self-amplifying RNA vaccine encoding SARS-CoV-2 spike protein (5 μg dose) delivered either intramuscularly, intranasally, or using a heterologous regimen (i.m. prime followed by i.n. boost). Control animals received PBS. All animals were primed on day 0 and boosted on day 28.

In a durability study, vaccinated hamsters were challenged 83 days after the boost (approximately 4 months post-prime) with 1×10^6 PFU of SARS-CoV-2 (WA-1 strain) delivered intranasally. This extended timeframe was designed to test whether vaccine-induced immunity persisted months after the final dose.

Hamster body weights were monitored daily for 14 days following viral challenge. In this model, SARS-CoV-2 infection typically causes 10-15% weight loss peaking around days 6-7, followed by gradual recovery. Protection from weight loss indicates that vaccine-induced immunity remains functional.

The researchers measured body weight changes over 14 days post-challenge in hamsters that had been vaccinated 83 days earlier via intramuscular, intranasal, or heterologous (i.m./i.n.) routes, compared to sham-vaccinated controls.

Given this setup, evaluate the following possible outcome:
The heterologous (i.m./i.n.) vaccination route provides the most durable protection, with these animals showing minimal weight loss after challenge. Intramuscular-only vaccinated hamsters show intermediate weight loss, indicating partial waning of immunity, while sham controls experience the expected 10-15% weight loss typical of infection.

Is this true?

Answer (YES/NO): NO